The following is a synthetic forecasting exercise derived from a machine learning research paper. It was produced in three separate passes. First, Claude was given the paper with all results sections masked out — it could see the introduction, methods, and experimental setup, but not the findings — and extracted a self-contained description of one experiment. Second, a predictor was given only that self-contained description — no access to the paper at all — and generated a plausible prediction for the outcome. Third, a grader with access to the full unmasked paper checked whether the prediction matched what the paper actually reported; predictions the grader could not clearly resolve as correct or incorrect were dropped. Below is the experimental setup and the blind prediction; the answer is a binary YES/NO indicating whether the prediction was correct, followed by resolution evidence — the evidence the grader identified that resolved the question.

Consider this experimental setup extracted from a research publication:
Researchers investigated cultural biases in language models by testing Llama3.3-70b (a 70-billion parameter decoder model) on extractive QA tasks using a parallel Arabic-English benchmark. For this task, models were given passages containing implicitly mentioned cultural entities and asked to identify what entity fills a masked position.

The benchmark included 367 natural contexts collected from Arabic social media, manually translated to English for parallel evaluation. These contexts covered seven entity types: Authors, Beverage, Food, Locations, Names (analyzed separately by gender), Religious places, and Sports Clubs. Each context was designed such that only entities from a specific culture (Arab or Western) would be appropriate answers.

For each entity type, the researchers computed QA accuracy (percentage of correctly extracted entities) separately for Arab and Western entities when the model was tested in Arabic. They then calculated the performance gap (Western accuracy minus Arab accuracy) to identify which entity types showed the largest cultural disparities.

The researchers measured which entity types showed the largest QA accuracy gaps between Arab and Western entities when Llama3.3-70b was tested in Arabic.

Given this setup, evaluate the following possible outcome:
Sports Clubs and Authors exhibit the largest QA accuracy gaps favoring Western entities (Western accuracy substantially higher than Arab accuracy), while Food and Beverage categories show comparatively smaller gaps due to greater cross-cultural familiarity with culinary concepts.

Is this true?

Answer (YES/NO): NO